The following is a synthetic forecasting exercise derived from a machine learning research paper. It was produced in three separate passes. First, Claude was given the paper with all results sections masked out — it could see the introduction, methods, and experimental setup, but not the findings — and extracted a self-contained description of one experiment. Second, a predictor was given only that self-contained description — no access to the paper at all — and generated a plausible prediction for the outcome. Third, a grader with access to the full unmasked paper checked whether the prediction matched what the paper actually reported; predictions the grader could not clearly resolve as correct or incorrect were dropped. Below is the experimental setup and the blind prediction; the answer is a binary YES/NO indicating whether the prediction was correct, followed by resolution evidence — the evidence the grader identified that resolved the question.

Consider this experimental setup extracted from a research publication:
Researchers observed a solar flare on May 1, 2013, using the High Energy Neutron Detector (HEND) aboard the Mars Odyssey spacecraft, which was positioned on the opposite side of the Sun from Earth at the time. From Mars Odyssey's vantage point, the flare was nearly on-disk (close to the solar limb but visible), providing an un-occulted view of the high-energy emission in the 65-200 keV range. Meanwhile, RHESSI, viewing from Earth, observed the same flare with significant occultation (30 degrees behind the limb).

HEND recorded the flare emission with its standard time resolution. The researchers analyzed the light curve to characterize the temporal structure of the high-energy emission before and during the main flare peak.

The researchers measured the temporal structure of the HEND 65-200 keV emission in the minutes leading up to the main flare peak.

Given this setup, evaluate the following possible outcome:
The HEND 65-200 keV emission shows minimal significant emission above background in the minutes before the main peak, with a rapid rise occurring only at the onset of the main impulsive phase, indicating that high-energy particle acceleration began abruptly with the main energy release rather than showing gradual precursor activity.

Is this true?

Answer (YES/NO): NO